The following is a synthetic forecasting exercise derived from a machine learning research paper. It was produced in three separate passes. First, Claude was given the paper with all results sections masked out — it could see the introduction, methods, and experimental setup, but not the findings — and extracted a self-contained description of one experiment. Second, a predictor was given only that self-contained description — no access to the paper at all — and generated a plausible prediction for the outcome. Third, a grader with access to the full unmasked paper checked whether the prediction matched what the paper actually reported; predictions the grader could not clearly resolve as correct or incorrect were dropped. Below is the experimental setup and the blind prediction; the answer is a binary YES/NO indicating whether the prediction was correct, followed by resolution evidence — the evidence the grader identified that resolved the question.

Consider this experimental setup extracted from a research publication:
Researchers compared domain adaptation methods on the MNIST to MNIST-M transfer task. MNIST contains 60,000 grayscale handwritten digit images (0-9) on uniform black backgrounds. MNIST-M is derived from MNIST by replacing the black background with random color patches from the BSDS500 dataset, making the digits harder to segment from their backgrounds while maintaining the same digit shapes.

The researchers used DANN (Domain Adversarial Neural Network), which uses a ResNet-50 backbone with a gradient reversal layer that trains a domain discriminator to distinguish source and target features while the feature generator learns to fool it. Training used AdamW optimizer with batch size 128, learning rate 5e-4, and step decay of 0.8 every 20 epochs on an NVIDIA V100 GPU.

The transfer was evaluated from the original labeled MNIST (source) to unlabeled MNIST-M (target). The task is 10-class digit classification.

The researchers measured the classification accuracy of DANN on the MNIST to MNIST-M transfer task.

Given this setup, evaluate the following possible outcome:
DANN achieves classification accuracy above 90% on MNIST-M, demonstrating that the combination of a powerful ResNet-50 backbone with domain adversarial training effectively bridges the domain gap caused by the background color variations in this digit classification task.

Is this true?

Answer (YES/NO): NO